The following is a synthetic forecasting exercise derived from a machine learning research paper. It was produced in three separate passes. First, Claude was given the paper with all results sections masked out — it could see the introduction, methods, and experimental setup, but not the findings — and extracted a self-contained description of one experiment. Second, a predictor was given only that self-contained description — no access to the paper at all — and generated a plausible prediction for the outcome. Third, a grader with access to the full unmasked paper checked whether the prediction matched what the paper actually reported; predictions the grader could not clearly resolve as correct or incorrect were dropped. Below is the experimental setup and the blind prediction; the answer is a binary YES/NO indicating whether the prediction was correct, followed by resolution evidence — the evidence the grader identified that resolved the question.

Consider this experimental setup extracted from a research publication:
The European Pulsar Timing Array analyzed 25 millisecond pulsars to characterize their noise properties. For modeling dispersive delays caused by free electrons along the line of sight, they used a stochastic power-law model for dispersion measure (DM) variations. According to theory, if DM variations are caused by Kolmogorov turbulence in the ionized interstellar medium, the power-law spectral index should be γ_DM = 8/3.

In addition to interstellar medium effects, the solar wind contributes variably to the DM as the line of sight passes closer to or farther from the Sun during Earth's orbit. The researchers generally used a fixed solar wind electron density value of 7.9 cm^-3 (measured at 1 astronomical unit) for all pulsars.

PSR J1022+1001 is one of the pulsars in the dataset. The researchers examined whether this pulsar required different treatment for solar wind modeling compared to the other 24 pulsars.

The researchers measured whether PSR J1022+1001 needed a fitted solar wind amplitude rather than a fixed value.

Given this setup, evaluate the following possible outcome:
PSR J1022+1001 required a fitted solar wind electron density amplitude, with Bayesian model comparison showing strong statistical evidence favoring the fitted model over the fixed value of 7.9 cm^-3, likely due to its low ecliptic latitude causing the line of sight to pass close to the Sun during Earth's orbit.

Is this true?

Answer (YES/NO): NO